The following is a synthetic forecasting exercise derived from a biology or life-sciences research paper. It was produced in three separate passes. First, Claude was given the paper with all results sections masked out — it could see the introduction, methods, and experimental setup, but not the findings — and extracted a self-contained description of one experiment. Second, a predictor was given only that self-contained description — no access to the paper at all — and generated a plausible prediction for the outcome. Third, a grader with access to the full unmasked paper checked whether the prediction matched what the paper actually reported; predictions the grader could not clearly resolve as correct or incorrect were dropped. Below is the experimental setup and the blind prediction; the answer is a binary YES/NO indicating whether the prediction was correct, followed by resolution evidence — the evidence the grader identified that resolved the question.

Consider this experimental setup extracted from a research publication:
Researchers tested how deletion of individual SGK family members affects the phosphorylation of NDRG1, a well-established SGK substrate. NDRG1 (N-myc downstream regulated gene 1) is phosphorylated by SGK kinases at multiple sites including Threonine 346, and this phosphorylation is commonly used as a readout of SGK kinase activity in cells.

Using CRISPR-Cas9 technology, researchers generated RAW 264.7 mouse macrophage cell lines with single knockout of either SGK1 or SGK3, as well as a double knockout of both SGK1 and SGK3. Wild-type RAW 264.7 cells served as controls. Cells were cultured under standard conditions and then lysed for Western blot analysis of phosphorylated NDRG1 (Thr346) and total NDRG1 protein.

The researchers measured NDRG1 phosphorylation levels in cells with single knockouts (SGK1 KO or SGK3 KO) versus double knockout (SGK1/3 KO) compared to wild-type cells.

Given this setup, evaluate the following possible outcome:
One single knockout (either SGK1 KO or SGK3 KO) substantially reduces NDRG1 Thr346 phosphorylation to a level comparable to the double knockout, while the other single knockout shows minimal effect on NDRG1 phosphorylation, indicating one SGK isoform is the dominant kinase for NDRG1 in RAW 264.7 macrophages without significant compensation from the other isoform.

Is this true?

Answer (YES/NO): YES